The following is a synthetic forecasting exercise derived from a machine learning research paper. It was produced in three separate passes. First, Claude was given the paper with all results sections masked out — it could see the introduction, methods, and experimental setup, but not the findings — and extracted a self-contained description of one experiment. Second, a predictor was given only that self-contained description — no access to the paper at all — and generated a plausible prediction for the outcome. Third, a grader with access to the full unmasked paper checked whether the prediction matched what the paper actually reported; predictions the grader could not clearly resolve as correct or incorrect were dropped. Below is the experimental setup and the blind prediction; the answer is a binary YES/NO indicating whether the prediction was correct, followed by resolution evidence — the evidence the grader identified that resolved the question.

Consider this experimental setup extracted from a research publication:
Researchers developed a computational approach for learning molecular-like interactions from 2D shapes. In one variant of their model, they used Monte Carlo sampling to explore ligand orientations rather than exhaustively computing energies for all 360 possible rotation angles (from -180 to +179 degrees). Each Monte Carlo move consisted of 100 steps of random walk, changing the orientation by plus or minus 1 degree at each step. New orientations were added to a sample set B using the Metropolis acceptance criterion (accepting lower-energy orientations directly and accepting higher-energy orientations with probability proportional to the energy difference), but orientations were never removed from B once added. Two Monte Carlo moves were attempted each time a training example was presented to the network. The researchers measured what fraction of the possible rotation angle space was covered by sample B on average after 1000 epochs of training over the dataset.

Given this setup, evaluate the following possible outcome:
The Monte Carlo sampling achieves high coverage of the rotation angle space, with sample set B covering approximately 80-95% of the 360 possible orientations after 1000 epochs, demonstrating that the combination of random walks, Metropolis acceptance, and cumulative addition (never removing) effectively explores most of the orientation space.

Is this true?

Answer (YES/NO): NO